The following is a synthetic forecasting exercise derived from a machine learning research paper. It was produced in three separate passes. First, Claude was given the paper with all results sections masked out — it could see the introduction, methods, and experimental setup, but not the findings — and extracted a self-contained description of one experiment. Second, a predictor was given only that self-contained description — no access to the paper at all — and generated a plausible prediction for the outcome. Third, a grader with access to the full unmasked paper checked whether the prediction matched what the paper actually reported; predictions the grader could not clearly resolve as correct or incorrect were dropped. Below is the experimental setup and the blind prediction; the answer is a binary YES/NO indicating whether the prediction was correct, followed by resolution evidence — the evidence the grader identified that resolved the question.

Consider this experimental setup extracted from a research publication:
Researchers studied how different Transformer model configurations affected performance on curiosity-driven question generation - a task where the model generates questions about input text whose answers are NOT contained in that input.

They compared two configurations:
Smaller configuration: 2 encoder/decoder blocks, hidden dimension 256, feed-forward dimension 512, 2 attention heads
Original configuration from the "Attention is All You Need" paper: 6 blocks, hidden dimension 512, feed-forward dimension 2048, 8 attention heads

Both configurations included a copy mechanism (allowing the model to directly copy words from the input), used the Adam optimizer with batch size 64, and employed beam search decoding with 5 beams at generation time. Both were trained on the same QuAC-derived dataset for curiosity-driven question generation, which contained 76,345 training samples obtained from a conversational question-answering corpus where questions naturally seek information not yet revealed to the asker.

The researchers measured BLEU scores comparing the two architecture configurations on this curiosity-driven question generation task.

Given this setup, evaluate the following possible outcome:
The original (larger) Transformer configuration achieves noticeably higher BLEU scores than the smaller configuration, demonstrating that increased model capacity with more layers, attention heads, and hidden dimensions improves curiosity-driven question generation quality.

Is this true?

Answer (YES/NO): NO